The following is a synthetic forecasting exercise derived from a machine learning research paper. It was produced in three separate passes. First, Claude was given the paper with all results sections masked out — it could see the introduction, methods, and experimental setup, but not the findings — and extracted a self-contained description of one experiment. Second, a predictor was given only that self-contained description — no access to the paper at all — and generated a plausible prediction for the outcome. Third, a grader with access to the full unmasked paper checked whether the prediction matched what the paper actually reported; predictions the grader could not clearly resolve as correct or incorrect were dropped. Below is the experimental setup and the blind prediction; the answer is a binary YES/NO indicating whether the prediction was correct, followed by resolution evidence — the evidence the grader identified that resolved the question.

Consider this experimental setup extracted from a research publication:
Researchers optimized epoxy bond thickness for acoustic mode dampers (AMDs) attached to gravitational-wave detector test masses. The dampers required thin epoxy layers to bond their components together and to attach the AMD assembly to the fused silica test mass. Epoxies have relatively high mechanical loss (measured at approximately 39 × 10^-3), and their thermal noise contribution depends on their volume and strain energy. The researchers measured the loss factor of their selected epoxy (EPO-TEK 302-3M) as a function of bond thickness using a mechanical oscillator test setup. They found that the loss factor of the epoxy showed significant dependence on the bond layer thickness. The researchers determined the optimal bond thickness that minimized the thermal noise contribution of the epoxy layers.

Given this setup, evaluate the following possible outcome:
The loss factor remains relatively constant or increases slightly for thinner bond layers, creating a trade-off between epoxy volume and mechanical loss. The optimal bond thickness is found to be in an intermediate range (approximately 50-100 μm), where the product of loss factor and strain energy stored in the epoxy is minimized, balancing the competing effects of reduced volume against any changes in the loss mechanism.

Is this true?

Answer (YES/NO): NO